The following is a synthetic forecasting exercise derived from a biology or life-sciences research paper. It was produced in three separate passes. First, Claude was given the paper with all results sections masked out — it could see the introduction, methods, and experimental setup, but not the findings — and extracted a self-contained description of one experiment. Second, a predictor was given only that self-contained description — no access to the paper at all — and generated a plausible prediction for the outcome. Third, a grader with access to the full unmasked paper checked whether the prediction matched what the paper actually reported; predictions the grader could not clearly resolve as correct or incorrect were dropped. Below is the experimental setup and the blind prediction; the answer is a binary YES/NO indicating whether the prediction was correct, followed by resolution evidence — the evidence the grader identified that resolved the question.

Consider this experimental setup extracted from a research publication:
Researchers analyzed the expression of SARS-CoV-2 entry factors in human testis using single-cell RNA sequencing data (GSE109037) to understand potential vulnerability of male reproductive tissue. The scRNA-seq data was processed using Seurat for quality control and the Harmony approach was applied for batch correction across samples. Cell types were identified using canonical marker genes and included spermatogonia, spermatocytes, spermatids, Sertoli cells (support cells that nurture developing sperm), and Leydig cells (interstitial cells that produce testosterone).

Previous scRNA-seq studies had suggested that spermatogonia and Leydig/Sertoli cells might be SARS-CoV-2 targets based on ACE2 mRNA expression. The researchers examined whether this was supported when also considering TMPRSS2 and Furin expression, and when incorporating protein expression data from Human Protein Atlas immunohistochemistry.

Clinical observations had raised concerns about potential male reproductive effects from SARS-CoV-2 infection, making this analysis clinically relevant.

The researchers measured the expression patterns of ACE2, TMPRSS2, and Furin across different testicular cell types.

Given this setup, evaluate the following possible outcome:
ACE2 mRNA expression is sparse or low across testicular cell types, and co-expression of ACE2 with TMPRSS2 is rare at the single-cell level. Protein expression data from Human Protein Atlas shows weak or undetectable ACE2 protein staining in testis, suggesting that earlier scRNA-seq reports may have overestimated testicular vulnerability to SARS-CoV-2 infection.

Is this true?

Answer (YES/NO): NO